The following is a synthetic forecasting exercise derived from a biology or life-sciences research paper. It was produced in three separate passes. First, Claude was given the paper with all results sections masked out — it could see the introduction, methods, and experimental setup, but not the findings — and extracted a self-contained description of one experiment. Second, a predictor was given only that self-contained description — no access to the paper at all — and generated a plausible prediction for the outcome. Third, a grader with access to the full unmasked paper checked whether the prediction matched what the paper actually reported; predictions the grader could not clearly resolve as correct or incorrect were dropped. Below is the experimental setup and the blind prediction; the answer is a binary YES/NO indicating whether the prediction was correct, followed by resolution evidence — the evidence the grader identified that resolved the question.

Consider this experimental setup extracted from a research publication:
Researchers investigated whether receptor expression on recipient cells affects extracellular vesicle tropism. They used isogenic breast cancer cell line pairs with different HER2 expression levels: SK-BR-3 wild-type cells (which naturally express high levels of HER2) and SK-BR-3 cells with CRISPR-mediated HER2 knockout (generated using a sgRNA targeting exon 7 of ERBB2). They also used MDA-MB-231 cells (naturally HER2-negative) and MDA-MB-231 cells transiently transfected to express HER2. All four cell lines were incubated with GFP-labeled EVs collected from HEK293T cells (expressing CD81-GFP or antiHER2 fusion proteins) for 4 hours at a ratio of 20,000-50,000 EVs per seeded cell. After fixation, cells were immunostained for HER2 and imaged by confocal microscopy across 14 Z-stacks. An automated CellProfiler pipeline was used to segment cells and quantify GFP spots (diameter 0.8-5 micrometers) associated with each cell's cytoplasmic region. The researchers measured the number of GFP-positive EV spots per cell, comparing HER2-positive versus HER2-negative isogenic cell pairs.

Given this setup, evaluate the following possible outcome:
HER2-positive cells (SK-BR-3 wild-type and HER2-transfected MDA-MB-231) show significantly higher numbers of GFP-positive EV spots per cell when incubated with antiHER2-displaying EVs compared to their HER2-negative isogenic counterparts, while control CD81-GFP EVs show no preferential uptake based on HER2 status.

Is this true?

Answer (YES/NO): NO